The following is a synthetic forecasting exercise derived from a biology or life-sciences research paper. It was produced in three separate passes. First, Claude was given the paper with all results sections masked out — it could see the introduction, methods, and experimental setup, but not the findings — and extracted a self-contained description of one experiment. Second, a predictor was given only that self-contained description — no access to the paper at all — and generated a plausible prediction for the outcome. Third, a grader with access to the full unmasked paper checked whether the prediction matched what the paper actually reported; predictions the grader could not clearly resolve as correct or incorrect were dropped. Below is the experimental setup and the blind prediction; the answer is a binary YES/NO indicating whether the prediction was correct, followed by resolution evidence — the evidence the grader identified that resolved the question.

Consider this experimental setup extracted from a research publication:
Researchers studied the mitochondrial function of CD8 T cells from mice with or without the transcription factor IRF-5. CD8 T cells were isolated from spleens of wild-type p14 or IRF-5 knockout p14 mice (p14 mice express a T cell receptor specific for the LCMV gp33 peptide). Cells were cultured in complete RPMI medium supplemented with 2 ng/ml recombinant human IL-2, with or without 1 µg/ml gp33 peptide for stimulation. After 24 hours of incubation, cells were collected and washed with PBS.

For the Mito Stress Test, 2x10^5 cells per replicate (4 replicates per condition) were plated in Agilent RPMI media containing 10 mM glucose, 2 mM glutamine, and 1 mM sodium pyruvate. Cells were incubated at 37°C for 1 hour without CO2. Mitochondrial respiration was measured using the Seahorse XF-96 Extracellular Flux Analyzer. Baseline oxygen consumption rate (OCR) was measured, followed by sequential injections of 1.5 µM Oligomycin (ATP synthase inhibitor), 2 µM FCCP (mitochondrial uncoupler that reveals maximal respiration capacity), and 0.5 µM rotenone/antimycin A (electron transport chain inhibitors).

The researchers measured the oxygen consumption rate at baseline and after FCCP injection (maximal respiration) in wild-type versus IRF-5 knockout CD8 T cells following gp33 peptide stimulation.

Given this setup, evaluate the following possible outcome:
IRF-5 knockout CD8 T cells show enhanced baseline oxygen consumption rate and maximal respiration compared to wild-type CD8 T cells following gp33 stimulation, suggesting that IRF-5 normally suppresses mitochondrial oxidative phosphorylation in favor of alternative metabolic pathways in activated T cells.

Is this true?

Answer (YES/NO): NO